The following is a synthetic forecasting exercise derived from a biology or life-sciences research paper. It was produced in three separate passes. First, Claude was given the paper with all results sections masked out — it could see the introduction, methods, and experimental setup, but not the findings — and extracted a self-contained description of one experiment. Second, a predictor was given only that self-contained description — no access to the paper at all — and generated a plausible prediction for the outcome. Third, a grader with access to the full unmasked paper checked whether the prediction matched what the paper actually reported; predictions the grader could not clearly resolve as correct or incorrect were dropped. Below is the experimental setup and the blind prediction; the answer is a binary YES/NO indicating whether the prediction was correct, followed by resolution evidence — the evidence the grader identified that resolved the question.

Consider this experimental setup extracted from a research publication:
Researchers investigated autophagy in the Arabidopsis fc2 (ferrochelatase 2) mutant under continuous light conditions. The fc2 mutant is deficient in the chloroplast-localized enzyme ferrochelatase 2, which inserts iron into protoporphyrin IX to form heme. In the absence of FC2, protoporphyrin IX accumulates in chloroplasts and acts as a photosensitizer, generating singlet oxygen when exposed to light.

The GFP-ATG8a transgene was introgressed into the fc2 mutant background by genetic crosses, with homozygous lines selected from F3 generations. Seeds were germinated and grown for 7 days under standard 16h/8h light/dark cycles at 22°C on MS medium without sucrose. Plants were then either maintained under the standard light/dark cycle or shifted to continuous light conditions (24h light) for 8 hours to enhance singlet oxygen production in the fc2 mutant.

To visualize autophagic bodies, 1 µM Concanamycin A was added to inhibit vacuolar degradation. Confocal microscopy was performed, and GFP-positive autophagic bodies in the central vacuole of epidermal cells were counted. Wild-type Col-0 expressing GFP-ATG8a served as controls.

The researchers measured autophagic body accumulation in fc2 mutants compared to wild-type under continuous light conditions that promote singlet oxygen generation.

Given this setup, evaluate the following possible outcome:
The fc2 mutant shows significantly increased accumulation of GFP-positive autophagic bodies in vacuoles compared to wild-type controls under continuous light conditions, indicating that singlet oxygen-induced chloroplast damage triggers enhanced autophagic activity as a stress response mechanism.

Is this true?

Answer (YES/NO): YES